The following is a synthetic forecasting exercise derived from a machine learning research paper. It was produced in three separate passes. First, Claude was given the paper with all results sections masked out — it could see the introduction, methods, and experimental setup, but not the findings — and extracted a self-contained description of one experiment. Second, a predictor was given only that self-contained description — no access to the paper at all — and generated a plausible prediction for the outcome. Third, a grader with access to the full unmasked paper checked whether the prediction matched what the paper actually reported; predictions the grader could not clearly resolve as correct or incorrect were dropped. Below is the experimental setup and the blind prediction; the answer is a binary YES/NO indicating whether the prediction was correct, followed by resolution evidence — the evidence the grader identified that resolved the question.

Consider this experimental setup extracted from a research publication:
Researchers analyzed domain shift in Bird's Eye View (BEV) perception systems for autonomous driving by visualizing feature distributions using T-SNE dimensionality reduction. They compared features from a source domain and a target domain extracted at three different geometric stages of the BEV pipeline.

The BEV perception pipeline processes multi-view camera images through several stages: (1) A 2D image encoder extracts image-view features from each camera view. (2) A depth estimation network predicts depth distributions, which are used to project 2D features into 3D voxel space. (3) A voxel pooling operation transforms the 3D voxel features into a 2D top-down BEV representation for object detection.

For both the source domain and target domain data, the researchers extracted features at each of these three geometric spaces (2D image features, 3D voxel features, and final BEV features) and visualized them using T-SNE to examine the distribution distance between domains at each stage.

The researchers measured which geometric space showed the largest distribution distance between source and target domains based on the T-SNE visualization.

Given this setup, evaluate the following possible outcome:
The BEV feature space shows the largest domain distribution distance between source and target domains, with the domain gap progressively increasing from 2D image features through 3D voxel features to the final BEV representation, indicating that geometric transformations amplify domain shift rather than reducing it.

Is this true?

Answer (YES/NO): YES